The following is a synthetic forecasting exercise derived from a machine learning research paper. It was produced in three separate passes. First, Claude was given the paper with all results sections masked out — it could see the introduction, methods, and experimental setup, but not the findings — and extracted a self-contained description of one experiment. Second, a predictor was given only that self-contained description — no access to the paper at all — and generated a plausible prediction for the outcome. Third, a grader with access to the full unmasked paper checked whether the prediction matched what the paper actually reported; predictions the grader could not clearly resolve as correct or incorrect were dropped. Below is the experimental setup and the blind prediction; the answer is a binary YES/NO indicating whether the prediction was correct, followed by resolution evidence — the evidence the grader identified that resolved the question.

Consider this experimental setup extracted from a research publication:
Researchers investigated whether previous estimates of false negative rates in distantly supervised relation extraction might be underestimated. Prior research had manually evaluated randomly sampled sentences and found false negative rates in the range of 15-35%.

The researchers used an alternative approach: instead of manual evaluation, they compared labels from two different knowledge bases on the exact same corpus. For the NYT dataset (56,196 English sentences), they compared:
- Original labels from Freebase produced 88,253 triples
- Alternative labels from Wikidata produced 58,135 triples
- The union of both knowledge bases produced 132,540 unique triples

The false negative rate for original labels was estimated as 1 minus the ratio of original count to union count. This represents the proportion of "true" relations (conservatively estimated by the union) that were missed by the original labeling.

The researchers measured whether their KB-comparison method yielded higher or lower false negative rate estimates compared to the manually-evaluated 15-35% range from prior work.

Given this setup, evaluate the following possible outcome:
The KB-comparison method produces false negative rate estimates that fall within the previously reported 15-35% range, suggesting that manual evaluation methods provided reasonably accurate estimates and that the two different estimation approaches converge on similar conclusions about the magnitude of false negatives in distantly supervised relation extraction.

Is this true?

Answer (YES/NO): NO